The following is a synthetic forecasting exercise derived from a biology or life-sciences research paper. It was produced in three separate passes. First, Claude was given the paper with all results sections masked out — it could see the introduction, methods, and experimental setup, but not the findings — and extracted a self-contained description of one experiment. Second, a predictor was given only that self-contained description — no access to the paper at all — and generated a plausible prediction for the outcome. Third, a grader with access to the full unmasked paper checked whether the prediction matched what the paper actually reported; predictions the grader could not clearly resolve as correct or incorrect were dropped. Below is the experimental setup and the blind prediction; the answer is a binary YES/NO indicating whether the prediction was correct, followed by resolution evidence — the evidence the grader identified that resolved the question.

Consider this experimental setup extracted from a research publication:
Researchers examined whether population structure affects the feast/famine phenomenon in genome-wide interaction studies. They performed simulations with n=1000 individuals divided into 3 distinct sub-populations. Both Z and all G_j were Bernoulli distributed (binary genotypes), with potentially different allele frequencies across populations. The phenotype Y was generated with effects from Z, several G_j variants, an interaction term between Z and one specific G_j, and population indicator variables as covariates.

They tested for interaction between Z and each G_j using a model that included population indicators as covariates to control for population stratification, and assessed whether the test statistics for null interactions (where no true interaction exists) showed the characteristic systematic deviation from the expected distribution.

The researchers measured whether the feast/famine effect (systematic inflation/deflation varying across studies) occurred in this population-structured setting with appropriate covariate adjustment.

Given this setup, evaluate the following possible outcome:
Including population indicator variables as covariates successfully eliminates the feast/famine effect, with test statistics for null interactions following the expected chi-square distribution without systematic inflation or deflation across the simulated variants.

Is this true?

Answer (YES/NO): NO